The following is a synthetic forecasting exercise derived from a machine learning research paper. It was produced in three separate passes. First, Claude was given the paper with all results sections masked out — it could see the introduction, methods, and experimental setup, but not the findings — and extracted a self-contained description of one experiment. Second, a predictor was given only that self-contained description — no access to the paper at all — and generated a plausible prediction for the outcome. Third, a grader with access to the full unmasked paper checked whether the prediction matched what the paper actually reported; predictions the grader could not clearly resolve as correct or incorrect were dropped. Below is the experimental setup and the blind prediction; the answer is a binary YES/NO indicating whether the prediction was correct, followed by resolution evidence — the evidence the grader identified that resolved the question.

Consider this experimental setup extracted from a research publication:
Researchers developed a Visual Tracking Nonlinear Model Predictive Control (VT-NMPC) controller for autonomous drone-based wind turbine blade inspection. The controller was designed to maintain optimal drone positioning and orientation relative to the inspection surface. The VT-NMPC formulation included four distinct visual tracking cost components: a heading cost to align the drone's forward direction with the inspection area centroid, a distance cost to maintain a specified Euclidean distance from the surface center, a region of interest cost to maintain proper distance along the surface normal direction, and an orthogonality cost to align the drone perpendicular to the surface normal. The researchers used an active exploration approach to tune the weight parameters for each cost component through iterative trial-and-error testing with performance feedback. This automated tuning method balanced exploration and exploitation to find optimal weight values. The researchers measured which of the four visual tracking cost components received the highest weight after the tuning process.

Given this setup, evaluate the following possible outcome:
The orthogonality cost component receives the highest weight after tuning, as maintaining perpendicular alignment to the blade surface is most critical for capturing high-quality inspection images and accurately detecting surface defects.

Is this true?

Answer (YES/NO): NO